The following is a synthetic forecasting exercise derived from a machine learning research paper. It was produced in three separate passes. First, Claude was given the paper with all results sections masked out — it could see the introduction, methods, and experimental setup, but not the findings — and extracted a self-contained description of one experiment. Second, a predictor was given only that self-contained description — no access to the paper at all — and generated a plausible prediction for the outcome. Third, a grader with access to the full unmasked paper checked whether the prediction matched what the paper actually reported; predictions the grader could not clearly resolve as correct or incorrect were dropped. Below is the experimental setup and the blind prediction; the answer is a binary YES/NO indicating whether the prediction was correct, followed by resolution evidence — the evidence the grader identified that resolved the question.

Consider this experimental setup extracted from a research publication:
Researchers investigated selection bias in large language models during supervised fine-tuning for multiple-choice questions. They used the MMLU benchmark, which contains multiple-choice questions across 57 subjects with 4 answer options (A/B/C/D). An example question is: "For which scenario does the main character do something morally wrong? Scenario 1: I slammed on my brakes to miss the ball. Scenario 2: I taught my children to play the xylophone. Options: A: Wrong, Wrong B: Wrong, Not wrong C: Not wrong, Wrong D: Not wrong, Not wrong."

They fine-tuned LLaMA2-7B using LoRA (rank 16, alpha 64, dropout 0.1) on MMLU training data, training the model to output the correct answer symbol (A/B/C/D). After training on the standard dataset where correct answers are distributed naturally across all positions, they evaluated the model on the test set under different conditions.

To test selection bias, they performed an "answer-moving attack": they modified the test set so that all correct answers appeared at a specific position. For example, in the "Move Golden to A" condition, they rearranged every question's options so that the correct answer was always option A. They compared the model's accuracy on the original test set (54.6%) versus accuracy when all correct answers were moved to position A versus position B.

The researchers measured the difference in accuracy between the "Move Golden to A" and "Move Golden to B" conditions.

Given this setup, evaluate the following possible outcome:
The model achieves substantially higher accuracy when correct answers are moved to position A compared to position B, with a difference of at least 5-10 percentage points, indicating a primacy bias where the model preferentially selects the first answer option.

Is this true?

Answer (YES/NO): YES